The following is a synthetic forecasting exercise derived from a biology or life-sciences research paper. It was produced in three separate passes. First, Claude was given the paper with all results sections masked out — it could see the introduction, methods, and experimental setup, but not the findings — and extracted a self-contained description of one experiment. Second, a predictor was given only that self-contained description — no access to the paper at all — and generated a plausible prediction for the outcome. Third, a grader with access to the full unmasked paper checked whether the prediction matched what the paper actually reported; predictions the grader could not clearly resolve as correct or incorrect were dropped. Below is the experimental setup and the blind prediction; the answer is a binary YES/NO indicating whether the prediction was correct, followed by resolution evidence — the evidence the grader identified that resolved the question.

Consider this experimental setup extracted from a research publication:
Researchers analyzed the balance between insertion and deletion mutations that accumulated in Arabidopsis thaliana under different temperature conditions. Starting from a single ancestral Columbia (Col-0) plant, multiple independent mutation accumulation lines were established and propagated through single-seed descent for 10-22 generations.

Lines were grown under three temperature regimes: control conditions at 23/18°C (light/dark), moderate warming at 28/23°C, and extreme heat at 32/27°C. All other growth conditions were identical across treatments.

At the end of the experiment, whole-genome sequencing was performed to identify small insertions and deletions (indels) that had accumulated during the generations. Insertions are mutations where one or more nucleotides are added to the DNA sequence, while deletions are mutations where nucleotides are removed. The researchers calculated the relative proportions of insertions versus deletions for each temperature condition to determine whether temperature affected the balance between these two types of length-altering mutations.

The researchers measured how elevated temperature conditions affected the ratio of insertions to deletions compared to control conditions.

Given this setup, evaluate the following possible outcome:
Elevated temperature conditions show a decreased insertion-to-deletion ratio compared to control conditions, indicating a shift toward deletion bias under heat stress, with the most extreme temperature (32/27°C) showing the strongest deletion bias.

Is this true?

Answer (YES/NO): YES